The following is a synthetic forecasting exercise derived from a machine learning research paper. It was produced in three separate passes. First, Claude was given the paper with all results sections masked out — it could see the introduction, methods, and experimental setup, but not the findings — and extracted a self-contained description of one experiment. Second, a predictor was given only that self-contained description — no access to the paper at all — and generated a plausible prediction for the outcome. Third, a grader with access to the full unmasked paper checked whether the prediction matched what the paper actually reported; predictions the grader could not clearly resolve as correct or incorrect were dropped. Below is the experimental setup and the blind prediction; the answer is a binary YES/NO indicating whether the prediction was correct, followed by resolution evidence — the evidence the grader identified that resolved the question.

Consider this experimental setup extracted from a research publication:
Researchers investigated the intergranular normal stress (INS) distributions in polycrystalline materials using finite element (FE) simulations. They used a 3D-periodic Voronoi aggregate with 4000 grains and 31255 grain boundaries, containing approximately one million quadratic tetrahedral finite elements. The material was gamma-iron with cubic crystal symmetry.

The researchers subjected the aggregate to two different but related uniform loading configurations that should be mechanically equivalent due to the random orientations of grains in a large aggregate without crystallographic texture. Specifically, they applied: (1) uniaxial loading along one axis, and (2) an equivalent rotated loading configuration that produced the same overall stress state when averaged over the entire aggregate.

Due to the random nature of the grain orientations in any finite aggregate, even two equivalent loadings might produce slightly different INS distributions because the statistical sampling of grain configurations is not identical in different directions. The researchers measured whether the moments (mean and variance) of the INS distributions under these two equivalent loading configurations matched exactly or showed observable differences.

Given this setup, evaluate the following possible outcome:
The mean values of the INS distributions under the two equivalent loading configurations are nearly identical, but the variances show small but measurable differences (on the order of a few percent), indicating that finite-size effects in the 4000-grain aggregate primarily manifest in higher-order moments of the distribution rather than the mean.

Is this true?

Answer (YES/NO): NO